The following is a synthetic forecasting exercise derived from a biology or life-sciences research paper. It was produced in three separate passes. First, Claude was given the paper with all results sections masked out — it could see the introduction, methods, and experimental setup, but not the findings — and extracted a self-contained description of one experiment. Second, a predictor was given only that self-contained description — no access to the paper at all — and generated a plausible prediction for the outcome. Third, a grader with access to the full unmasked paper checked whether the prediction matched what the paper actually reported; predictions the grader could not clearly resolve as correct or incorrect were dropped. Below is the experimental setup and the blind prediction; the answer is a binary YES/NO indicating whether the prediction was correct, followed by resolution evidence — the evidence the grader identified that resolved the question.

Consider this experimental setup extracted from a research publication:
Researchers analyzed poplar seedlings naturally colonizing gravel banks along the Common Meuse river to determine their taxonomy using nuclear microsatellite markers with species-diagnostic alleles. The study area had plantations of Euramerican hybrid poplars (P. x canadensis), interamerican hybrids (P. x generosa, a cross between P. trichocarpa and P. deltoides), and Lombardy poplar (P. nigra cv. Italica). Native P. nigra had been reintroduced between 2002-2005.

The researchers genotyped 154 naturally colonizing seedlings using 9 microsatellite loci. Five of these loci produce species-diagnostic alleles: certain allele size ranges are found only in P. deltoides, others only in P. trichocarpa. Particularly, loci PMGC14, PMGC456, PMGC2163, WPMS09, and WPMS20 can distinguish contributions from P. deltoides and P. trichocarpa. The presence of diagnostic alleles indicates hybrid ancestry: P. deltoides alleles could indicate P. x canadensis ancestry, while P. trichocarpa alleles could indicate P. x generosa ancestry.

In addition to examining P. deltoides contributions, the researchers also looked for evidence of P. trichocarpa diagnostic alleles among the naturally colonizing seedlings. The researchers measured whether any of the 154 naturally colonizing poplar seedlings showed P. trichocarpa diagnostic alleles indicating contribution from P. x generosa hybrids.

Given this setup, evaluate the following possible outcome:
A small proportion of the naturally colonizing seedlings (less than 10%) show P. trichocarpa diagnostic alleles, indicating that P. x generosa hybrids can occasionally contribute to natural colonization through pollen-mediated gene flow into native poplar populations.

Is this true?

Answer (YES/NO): NO